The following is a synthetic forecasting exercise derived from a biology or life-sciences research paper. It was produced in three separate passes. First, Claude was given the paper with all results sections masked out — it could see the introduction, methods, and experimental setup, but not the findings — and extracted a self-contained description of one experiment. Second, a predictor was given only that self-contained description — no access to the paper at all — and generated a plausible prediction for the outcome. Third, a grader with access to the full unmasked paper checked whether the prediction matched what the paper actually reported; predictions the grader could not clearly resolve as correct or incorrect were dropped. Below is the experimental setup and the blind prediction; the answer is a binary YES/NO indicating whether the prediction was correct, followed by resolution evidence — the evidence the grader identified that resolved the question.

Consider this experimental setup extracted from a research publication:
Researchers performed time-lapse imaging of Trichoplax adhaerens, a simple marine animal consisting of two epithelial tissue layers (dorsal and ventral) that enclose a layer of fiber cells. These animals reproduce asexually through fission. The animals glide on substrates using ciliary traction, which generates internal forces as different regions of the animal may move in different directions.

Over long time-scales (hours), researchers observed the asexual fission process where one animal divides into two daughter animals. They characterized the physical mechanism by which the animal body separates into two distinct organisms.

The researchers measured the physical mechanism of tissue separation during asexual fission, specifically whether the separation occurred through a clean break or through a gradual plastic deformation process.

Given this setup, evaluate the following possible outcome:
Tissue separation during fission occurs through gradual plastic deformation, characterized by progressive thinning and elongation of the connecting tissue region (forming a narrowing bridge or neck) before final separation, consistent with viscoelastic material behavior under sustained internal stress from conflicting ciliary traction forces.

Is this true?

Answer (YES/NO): YES